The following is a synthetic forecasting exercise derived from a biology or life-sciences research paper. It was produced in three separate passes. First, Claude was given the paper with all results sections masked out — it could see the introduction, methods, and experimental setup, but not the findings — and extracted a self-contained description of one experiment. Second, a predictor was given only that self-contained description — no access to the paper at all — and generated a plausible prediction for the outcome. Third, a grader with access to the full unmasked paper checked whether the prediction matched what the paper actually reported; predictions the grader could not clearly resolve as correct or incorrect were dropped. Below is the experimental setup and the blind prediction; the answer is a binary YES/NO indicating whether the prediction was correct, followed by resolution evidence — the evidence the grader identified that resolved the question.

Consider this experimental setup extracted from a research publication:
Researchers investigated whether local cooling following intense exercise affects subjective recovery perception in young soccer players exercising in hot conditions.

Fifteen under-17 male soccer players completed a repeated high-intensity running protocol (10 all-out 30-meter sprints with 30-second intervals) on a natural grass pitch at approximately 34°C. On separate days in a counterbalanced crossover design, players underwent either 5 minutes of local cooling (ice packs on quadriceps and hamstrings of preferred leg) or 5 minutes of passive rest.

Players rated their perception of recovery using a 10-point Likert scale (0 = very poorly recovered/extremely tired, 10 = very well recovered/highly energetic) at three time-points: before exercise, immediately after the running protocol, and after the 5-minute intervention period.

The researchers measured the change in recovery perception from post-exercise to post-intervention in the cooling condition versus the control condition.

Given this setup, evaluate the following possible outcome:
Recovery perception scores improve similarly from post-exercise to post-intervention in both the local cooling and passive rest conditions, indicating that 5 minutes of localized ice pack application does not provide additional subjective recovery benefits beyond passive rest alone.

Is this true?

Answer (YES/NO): NO